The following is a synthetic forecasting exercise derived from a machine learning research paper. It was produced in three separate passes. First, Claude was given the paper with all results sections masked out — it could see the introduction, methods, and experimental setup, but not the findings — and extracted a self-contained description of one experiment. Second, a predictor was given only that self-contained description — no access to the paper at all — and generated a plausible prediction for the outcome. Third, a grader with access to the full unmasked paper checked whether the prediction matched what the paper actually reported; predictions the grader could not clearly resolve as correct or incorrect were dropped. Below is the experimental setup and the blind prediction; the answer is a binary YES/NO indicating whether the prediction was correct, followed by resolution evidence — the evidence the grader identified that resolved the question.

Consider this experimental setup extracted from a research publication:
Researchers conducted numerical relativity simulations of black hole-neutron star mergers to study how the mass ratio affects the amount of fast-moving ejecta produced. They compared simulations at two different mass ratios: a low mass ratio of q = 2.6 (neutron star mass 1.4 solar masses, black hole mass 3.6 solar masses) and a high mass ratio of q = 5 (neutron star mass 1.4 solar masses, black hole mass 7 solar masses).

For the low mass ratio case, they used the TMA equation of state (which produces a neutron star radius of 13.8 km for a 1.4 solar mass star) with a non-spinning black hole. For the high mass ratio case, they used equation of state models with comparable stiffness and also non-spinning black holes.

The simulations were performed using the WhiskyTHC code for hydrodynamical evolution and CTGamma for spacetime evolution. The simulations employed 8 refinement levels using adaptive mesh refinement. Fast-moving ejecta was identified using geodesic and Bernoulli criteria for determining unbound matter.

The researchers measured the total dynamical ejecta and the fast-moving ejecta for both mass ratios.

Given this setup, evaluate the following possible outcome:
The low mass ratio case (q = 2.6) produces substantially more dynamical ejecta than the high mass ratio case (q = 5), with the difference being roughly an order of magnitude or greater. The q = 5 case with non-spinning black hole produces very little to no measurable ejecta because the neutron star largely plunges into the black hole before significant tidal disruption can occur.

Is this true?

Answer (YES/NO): NO